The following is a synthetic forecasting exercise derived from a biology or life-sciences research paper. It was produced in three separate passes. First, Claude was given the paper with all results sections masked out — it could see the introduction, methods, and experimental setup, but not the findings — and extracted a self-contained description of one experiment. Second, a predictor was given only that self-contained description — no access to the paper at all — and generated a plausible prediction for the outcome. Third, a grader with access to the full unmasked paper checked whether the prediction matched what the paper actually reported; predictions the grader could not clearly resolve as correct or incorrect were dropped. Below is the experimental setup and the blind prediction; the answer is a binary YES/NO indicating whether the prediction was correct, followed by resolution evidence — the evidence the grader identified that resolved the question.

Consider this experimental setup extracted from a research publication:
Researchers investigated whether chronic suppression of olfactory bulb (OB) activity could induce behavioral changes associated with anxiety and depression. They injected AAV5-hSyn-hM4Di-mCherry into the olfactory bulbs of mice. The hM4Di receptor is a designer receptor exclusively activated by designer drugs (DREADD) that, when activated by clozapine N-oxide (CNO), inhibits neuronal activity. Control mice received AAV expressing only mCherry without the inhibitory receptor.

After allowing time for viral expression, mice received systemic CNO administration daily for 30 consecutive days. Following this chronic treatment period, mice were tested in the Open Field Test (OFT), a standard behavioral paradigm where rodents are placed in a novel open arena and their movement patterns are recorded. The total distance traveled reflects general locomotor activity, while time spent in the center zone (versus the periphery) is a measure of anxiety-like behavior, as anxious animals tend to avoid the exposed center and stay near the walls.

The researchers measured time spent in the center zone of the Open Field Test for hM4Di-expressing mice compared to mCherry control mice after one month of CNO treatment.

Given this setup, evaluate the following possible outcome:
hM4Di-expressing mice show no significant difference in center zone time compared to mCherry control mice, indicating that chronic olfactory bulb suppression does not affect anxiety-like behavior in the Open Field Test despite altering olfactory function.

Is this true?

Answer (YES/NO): NO